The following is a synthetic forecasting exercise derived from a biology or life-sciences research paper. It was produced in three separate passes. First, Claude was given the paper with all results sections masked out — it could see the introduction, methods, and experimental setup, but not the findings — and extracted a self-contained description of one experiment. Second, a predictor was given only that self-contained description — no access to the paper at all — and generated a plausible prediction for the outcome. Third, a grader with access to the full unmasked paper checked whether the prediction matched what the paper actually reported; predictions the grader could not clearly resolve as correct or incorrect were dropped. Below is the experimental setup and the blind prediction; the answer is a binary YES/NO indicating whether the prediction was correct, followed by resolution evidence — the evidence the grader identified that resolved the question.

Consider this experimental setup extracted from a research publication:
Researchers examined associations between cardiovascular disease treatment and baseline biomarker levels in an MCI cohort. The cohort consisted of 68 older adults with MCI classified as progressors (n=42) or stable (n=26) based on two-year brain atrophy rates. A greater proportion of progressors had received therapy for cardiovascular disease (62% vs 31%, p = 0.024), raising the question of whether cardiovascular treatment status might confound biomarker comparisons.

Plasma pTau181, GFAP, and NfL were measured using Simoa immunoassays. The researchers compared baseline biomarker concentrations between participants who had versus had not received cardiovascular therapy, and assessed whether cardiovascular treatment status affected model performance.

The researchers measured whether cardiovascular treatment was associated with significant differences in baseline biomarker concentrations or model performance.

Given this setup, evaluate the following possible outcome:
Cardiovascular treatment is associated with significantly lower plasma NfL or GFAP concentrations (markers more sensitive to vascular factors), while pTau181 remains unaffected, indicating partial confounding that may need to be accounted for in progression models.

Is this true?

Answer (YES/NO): NO